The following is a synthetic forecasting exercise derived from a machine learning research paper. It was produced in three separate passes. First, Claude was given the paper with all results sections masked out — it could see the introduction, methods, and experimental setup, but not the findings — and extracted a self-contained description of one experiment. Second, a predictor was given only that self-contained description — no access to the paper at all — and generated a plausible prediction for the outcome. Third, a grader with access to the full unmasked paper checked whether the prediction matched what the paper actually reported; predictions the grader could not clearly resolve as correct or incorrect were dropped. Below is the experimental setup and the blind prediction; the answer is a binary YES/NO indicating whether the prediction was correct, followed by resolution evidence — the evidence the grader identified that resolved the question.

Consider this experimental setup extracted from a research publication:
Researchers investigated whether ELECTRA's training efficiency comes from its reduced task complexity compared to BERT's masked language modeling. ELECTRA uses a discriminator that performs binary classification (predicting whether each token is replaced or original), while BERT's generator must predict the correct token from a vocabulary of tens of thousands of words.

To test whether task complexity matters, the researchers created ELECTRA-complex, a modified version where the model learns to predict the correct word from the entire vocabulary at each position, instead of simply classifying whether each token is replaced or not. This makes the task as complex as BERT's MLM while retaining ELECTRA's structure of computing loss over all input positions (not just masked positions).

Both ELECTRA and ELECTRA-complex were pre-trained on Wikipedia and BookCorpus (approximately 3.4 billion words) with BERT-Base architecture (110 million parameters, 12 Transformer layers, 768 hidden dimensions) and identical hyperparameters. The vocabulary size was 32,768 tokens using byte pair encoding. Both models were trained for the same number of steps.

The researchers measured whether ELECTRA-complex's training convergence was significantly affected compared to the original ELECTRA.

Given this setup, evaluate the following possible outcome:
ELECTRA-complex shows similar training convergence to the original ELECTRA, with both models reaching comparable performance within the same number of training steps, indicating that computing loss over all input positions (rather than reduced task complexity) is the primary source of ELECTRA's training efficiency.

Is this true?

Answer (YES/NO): NO